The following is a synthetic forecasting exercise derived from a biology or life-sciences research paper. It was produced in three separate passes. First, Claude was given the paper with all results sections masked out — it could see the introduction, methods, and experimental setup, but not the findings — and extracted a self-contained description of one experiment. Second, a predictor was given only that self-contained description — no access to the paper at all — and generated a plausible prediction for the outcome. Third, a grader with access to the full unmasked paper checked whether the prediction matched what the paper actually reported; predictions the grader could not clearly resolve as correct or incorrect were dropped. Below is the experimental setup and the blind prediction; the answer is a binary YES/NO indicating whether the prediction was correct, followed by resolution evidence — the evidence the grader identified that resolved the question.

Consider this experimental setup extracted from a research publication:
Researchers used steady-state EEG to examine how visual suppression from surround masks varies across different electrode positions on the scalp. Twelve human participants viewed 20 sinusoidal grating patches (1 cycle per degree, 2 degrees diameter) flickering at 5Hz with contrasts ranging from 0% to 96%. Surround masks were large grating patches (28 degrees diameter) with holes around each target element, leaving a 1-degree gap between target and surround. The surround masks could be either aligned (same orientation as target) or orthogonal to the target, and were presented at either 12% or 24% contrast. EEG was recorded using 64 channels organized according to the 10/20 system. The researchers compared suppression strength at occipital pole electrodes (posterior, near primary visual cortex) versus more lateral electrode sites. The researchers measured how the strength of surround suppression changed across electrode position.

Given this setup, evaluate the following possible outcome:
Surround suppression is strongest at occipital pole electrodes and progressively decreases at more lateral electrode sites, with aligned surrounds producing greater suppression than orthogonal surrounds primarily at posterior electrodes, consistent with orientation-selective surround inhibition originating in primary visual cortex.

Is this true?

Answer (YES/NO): NO